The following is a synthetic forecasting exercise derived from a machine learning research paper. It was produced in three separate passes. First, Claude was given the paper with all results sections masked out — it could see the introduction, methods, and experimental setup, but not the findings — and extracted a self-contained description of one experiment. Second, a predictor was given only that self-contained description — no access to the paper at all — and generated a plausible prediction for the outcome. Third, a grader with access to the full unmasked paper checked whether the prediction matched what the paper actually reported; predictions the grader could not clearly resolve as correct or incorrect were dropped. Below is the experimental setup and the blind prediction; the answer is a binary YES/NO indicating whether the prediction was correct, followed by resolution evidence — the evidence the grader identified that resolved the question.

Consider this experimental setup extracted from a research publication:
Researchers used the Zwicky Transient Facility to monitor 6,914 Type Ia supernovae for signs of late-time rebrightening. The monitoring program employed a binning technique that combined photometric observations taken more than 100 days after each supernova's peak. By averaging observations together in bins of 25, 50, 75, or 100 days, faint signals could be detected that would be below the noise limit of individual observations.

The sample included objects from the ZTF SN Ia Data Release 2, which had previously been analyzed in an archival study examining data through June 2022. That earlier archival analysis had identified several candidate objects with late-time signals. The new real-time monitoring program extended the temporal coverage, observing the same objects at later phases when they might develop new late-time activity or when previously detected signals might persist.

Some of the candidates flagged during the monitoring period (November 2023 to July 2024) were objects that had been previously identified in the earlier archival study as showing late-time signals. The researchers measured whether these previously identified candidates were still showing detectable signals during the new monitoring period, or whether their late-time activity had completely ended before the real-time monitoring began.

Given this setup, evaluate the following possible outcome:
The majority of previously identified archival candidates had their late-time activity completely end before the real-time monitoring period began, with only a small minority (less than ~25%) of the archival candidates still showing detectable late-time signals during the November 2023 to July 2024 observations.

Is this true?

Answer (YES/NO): NO